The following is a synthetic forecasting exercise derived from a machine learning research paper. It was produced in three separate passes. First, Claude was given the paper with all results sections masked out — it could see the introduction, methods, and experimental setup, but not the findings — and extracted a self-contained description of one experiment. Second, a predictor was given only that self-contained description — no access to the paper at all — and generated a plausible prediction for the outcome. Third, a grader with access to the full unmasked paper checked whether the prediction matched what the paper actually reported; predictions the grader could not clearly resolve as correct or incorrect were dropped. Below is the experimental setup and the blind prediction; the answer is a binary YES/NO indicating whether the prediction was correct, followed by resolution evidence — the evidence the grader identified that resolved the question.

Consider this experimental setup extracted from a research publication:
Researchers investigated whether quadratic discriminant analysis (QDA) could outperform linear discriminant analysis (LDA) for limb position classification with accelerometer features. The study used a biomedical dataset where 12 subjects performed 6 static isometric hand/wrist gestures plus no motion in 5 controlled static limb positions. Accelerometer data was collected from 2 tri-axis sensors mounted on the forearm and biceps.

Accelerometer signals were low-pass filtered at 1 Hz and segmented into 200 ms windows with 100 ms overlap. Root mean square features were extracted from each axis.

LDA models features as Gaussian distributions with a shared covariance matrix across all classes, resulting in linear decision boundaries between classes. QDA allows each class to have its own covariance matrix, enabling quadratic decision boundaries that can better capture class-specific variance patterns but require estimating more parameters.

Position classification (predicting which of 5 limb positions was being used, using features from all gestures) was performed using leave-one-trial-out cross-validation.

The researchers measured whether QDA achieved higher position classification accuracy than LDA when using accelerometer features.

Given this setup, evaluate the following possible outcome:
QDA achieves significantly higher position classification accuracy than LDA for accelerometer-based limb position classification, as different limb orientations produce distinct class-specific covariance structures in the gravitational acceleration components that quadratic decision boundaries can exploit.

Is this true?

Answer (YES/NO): NO